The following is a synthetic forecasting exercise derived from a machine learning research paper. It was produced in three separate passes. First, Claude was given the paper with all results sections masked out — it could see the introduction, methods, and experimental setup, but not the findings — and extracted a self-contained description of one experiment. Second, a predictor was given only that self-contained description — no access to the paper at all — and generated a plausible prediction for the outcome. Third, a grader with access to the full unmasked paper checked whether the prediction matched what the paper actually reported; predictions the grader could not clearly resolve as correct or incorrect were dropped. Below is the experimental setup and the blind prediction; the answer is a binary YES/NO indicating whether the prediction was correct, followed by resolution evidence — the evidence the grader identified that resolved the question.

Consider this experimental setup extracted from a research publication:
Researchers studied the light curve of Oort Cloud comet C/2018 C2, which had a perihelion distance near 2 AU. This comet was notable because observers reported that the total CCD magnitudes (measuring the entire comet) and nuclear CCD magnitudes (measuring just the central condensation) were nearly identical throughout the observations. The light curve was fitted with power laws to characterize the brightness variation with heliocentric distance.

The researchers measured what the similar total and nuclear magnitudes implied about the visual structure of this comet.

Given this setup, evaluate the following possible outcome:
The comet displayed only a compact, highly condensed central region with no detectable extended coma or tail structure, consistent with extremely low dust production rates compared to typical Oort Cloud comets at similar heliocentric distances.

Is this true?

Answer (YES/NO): NO